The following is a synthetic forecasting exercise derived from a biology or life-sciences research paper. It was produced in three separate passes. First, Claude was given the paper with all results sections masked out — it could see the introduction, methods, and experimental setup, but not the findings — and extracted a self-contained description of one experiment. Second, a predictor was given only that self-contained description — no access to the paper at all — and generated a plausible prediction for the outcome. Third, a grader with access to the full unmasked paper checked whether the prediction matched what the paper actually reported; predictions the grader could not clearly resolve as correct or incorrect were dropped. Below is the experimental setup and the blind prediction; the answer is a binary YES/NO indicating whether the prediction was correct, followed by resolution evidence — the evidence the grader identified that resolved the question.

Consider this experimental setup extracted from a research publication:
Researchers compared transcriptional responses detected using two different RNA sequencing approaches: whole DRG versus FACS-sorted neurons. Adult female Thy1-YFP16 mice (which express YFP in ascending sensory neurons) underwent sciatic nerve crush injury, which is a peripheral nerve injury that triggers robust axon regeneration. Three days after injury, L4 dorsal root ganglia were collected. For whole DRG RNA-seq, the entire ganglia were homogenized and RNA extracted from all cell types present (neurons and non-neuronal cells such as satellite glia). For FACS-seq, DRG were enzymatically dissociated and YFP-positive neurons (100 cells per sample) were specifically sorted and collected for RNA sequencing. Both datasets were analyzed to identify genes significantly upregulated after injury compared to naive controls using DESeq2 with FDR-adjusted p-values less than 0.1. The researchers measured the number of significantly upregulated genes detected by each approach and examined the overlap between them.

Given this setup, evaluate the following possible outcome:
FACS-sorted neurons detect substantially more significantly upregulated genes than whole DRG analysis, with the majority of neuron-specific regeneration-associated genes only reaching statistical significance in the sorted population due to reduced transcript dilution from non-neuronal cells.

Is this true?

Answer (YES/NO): NO